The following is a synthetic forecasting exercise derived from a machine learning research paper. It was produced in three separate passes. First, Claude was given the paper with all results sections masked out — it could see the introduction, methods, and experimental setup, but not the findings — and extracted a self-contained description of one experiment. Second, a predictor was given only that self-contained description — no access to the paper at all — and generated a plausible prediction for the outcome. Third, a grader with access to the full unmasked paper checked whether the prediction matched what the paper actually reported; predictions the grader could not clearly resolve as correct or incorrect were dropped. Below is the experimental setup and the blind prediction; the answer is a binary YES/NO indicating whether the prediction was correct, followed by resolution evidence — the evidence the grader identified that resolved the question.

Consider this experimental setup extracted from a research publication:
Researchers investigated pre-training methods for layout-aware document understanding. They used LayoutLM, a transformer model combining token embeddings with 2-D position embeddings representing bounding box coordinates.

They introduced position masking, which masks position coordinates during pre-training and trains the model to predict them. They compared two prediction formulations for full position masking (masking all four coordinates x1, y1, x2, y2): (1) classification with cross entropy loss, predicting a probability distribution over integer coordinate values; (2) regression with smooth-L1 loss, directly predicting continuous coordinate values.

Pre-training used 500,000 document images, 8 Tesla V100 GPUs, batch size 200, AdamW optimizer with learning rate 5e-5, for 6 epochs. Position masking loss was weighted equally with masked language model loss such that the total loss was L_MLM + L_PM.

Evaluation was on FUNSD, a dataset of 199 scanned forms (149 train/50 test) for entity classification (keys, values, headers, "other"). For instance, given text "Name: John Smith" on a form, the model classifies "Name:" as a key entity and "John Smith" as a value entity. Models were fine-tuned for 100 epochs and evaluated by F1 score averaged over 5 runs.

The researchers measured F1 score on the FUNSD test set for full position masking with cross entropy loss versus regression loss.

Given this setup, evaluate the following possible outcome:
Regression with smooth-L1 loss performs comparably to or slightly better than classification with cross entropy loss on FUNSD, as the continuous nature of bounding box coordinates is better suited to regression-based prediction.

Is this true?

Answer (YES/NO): NO